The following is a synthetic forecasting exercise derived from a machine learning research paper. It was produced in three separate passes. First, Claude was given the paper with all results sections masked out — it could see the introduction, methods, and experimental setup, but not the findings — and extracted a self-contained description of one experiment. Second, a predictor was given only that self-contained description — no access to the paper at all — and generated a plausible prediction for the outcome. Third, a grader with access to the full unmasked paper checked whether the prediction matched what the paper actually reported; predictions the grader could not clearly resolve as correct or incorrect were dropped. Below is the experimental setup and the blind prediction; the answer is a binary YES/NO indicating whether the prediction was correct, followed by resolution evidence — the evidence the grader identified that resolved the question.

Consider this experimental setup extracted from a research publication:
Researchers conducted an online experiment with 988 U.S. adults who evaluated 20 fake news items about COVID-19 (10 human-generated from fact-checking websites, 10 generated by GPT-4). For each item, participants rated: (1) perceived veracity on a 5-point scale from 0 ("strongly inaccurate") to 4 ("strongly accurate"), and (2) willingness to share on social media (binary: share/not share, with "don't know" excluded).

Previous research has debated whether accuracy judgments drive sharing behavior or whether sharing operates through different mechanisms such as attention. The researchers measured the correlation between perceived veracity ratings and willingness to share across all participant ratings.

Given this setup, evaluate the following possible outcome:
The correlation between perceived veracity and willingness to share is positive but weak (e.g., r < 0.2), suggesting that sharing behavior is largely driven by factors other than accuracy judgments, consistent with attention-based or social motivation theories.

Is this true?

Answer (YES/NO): YES